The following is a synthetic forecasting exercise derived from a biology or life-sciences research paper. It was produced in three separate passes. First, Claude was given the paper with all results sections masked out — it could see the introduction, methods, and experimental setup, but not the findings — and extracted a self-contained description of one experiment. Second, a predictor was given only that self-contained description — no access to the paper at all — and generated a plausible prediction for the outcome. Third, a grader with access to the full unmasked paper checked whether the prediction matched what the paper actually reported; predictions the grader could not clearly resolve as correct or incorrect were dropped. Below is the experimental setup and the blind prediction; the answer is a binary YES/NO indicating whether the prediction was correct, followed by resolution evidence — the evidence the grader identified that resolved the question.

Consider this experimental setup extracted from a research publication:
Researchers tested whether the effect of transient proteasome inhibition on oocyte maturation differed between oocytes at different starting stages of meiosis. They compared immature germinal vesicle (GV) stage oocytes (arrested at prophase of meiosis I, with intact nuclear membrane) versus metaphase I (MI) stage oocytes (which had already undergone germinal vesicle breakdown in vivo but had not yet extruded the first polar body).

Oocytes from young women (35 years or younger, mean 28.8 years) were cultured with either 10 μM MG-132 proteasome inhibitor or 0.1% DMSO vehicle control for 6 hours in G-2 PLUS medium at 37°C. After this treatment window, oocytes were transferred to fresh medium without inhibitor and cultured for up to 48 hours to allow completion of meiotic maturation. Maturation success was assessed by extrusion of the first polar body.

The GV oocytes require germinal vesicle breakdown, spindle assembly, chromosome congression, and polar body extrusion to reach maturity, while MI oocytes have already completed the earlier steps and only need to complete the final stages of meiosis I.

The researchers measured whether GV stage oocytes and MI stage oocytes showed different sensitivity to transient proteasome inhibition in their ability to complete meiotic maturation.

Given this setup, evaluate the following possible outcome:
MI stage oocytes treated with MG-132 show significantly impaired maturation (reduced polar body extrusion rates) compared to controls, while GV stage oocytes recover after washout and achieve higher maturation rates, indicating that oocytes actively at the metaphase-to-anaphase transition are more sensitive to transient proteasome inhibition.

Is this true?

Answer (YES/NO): NO